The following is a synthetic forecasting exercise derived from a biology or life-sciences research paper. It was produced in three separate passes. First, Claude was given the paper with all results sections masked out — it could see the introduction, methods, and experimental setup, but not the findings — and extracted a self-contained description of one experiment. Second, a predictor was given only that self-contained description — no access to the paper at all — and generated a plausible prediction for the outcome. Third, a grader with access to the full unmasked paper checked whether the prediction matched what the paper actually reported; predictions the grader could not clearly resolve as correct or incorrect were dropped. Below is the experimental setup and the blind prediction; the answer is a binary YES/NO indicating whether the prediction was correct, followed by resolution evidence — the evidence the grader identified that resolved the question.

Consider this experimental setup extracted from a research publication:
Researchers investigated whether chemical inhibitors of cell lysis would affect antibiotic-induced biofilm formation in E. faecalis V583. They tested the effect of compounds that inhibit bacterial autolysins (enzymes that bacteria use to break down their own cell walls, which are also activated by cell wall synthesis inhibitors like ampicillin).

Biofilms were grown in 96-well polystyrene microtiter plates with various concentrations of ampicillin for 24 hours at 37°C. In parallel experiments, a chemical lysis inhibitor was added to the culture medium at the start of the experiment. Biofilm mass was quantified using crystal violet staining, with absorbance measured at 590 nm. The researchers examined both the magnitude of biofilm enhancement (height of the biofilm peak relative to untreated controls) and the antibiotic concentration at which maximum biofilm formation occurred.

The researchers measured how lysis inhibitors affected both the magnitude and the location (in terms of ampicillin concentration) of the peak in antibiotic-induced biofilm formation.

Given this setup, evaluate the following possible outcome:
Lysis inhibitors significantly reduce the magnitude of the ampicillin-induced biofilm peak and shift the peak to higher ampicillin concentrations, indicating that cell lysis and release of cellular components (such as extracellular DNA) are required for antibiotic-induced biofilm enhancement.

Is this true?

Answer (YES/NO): NO